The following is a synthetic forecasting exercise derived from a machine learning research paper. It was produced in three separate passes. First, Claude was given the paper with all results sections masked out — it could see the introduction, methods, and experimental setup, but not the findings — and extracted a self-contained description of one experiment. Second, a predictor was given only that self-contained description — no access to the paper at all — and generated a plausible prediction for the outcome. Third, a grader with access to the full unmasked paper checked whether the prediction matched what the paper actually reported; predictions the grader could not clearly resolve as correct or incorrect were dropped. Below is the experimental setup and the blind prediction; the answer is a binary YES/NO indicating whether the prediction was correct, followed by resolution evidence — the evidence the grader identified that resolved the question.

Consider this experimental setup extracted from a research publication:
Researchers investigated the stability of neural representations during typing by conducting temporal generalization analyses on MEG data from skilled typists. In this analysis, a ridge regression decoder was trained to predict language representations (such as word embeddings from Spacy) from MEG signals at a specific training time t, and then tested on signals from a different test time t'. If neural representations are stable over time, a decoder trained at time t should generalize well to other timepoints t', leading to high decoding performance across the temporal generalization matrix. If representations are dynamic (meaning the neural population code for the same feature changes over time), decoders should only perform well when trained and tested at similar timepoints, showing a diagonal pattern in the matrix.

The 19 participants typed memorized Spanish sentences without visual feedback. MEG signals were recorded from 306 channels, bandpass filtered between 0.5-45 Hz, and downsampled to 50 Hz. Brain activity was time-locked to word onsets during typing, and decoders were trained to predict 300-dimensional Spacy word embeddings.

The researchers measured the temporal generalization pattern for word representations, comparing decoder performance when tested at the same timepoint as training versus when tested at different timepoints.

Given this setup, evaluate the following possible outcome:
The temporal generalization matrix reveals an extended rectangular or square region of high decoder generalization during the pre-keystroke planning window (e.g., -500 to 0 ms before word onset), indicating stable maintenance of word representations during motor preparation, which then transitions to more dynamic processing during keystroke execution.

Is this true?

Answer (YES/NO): NO